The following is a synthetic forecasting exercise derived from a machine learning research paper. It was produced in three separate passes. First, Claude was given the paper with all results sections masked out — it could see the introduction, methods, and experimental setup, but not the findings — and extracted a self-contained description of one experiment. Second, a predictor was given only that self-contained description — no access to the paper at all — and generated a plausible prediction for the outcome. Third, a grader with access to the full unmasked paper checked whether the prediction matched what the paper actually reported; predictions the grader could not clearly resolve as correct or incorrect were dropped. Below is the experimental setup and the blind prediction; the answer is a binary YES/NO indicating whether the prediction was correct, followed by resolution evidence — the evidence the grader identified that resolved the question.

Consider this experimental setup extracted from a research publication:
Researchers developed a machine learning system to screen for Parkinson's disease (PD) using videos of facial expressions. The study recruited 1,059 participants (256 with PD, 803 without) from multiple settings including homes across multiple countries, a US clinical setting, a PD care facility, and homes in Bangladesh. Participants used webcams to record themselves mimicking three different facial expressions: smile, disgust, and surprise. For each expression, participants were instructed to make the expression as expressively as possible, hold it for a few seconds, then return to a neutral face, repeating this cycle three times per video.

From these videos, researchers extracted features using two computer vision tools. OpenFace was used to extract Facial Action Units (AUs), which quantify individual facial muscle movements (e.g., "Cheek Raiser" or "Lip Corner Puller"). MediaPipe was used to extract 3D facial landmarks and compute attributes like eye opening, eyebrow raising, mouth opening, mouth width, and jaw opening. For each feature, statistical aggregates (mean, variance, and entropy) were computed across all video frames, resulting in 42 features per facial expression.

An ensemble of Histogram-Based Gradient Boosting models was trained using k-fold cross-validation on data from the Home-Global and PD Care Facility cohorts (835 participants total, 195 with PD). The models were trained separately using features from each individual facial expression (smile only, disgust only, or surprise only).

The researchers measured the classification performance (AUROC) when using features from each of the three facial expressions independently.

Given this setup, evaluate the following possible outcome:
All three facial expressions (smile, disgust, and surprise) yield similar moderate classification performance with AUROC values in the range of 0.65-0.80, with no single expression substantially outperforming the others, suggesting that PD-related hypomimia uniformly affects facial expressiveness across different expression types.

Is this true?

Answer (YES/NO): NO